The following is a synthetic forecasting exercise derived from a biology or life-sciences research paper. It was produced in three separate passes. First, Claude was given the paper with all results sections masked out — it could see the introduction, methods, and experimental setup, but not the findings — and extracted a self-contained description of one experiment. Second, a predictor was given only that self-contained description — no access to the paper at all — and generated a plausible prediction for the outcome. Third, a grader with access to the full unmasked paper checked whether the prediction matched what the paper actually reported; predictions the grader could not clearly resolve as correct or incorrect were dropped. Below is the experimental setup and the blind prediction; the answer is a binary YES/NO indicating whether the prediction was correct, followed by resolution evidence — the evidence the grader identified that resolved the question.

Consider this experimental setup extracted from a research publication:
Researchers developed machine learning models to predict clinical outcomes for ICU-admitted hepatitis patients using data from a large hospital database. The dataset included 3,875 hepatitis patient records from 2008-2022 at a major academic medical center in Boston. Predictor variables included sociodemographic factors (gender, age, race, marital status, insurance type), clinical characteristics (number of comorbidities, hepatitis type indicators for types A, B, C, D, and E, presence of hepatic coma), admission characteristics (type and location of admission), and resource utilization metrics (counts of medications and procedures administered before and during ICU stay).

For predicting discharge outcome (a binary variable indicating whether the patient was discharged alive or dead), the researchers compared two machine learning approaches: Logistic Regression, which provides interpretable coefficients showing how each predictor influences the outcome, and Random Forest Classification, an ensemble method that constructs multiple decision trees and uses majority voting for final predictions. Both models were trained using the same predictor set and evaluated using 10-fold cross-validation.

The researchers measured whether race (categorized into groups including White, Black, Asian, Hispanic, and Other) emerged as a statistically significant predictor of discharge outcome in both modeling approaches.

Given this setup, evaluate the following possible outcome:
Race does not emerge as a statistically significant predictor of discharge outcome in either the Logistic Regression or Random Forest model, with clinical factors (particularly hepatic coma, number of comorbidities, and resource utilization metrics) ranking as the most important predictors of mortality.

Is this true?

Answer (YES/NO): NO